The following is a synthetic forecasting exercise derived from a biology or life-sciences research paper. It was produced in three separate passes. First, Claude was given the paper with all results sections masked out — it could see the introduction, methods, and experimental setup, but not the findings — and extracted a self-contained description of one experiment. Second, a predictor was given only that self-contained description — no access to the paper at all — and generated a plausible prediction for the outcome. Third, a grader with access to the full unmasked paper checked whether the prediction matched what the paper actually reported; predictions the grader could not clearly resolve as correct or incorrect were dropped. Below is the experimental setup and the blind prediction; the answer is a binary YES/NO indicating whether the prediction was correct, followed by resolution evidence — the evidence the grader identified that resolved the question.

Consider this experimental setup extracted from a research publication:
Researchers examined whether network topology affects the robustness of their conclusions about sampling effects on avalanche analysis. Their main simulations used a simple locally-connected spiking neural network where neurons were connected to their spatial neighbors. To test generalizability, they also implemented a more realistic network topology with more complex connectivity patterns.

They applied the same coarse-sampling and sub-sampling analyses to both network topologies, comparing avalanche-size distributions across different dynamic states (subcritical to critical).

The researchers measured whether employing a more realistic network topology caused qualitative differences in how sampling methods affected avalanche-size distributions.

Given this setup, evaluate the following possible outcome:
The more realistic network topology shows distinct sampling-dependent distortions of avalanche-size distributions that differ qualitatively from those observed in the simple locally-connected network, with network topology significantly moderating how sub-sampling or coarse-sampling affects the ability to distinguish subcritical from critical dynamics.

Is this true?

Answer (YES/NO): NO